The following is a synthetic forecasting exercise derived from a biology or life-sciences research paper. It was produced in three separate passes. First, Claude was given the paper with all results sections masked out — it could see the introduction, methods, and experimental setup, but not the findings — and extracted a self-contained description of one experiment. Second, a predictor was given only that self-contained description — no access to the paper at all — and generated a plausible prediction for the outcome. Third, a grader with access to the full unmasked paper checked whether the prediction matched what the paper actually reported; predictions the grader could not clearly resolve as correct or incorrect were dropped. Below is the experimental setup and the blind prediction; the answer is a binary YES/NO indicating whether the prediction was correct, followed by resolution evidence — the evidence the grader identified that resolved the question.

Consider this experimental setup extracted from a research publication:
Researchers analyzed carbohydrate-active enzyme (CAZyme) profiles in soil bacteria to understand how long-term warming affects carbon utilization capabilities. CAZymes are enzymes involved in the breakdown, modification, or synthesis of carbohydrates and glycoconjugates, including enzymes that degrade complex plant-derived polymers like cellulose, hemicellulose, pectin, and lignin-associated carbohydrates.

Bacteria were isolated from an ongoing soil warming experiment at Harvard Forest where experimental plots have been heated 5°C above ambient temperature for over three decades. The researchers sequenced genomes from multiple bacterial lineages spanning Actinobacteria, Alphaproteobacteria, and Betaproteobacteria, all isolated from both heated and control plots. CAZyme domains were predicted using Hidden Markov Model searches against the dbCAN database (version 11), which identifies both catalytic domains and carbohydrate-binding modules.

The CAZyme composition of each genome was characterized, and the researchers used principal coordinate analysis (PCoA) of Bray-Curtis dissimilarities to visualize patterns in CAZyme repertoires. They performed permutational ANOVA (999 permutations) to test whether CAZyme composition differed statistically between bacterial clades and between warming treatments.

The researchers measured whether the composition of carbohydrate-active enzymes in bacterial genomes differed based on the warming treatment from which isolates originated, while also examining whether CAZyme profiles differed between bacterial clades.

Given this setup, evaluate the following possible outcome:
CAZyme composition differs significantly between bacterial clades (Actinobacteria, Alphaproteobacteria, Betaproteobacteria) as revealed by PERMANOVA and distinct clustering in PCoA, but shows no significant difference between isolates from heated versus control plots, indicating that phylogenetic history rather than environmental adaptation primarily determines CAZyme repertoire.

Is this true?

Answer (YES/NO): YES